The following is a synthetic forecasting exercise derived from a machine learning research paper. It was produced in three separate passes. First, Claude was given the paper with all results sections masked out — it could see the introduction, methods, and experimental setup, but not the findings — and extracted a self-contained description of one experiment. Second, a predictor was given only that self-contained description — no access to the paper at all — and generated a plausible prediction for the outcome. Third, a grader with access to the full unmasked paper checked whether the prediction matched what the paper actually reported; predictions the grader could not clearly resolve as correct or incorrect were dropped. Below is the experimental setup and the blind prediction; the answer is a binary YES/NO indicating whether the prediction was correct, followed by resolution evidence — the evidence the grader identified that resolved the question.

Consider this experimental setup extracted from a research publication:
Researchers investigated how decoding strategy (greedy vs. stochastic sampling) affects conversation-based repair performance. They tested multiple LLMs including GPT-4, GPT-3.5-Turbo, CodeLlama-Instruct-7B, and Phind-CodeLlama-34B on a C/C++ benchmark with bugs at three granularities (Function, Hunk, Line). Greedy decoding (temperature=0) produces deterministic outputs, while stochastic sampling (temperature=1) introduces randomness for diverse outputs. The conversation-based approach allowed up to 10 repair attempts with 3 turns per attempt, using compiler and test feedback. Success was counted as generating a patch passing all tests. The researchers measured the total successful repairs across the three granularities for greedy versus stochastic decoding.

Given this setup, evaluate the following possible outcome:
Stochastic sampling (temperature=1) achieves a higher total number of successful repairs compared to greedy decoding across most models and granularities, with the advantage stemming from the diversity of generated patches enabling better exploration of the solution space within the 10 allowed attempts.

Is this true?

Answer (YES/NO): YES